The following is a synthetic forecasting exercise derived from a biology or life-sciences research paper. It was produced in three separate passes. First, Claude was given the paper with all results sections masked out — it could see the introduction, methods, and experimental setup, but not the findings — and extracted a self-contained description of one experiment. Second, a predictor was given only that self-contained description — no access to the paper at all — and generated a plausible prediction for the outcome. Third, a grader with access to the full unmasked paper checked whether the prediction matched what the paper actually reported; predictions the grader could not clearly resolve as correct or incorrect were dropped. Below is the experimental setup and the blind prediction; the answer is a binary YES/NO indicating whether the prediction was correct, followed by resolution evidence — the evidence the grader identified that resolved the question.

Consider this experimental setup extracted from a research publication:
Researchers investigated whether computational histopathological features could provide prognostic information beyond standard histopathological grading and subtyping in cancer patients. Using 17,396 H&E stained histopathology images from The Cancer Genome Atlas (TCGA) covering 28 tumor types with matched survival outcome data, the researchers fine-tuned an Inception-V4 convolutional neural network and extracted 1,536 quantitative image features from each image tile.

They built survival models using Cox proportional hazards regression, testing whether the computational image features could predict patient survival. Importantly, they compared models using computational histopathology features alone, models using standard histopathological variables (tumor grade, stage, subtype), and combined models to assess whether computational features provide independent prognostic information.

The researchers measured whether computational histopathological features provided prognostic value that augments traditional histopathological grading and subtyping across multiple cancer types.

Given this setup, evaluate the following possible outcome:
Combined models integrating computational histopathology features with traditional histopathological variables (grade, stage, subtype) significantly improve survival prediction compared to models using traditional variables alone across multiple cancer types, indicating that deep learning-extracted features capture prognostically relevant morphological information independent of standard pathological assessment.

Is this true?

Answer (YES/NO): YES